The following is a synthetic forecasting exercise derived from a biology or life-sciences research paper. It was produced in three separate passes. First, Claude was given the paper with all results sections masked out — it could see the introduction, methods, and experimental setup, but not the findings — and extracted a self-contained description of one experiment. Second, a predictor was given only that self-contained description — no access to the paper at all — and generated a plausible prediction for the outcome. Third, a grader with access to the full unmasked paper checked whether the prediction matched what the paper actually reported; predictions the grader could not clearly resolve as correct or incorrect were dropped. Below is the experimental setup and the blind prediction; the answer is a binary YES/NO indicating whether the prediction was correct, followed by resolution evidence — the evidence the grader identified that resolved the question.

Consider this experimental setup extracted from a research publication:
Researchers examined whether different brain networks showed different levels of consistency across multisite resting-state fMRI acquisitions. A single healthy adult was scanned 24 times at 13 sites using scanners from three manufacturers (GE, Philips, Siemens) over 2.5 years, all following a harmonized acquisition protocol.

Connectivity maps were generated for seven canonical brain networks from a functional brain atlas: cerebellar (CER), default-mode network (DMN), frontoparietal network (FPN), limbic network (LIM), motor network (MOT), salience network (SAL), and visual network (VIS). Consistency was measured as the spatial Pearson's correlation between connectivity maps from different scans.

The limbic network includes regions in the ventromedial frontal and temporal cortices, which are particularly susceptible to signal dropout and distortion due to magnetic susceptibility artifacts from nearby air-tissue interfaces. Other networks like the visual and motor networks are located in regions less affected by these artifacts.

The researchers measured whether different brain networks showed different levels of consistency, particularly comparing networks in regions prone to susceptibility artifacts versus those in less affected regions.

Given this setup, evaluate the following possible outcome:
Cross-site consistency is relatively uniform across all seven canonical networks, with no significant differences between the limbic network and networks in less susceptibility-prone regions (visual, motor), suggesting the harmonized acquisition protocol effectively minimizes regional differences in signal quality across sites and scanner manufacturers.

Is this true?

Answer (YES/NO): NO